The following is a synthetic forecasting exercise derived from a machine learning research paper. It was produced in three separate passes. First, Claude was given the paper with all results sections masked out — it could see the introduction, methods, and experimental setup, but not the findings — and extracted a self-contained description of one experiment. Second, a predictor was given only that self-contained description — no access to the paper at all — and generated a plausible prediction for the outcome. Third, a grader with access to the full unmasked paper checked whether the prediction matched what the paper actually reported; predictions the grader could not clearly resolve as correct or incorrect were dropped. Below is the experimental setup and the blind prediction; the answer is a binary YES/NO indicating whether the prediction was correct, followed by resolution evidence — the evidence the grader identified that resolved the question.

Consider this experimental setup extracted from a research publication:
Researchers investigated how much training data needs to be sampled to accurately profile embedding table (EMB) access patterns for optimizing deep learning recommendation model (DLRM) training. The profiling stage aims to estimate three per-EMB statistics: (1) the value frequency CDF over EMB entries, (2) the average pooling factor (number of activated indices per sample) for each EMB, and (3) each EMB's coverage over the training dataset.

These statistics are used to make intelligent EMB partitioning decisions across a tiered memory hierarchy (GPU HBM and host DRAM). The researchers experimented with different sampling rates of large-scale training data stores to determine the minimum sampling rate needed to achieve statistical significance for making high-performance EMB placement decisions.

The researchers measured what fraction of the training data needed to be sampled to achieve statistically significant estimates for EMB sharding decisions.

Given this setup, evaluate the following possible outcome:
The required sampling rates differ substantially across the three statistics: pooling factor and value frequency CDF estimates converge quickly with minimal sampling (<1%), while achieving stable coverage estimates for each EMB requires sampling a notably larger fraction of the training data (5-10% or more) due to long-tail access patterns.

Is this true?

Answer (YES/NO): NO